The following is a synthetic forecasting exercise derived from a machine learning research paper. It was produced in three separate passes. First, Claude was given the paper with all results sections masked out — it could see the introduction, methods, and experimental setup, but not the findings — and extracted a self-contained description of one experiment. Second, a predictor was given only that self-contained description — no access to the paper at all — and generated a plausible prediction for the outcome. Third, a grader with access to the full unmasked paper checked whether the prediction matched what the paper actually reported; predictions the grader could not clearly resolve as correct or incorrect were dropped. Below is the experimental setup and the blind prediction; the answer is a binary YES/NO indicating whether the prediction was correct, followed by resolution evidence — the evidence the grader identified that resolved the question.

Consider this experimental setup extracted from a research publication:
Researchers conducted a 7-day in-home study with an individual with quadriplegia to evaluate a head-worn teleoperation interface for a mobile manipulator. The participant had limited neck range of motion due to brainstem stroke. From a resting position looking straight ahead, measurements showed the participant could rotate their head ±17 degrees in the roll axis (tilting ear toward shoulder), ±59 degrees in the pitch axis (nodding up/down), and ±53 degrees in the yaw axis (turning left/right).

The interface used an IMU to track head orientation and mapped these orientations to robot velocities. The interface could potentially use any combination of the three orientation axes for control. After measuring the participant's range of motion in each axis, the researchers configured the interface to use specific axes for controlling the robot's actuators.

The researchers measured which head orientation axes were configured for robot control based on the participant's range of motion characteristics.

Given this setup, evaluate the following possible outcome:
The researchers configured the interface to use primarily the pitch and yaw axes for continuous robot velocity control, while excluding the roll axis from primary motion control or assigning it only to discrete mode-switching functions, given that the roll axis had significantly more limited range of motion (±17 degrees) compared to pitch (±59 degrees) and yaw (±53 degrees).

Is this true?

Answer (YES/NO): YES